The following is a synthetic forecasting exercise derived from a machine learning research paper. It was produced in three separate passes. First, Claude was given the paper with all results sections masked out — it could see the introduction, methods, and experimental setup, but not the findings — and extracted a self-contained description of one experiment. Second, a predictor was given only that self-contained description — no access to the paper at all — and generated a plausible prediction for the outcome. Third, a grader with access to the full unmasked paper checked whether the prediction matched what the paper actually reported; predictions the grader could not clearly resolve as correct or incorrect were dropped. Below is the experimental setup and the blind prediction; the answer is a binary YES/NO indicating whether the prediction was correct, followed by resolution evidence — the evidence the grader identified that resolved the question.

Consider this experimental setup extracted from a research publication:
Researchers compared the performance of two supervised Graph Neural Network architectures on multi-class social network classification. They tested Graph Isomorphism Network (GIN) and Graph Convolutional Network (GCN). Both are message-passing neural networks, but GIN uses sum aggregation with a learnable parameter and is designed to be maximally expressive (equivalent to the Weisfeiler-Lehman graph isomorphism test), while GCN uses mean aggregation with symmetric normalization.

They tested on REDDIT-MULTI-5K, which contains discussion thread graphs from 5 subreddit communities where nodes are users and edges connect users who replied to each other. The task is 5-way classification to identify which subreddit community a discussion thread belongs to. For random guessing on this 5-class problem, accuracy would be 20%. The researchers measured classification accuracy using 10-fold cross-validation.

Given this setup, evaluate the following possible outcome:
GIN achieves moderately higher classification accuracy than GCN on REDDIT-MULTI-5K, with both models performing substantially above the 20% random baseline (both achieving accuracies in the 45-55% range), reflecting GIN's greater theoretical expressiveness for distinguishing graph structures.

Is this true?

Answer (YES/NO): NO